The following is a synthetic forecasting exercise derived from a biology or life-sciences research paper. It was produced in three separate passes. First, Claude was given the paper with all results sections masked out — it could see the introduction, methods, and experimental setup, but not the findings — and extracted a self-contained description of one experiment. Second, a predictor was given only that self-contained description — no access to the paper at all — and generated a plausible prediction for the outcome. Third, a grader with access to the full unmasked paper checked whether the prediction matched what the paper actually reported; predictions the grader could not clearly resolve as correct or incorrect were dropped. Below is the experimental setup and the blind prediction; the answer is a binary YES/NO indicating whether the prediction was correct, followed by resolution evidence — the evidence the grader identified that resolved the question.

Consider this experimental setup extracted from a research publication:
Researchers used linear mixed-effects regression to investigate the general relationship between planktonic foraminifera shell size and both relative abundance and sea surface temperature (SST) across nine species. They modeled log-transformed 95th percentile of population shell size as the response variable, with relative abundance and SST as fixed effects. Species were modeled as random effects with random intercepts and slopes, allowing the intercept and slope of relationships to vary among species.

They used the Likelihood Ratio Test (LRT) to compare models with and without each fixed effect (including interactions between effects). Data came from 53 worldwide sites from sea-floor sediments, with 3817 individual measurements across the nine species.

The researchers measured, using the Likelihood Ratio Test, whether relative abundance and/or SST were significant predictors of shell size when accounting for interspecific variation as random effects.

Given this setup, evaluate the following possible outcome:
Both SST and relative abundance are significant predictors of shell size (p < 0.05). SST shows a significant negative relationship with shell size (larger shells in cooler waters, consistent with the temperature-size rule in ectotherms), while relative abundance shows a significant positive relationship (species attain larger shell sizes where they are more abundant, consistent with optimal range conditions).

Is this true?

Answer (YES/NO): NO